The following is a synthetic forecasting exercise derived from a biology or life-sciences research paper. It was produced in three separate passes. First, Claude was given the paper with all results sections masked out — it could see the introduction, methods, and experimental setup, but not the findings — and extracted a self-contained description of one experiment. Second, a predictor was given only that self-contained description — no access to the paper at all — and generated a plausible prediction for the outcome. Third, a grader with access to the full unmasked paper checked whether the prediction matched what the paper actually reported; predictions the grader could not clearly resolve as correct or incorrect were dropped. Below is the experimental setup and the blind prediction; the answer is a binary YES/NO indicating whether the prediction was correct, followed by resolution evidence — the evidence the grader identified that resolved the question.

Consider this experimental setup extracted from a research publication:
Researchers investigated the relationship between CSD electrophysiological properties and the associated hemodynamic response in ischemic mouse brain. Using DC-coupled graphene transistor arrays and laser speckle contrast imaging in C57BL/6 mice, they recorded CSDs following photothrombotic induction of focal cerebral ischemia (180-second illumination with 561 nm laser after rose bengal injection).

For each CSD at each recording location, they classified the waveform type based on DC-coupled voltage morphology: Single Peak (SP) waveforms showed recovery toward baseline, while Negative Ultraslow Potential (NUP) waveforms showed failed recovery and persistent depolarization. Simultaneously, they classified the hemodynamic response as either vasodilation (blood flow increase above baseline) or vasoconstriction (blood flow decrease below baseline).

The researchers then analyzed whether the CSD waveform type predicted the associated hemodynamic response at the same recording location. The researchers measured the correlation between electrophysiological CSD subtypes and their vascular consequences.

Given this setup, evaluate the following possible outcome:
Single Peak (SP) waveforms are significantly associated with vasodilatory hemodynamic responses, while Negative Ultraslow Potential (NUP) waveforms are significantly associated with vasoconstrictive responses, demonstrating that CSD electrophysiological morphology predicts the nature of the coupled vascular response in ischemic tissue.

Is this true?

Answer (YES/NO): YES